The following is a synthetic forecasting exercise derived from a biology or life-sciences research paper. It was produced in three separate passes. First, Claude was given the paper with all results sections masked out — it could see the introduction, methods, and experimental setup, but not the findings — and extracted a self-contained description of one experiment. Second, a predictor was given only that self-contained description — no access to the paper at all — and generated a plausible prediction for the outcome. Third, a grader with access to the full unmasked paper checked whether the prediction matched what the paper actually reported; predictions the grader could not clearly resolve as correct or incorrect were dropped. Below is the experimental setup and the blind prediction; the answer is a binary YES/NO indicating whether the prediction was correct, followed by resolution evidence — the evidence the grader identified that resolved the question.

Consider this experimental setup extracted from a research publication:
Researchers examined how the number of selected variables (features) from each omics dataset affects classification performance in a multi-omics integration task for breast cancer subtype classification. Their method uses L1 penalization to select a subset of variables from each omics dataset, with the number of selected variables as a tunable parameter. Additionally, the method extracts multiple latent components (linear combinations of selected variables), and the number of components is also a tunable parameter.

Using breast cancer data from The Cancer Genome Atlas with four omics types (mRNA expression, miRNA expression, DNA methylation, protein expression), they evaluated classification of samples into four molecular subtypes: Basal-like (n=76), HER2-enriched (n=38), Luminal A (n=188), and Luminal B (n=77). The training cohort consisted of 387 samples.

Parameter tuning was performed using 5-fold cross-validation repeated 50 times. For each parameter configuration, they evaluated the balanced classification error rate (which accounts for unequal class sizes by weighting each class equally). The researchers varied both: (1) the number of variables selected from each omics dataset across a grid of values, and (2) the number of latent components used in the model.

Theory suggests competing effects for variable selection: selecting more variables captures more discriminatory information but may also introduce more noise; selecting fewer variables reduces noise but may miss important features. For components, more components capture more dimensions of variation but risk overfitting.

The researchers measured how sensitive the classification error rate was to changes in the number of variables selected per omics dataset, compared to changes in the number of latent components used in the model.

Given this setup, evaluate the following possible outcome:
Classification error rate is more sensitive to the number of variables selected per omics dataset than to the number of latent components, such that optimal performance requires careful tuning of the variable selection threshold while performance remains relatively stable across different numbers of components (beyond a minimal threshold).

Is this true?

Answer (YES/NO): NO